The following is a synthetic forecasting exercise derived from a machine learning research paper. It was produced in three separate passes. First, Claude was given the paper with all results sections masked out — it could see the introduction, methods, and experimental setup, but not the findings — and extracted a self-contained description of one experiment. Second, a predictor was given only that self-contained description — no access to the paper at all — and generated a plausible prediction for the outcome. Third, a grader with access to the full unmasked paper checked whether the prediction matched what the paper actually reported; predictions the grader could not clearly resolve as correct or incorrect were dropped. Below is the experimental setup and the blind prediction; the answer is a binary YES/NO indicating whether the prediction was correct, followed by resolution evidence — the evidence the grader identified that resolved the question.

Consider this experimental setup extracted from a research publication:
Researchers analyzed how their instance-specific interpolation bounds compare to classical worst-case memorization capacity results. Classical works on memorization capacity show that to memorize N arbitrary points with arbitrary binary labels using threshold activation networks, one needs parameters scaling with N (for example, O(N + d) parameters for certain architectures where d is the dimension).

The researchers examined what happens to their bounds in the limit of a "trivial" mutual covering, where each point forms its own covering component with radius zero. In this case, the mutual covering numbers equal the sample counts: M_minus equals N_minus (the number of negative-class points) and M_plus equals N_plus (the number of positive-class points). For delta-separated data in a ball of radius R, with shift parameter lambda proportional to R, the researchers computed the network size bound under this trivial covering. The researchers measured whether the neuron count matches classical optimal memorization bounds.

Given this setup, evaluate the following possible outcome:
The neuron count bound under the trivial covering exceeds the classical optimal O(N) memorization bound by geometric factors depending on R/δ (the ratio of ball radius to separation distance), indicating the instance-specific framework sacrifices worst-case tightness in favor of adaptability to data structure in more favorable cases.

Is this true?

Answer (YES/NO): NO